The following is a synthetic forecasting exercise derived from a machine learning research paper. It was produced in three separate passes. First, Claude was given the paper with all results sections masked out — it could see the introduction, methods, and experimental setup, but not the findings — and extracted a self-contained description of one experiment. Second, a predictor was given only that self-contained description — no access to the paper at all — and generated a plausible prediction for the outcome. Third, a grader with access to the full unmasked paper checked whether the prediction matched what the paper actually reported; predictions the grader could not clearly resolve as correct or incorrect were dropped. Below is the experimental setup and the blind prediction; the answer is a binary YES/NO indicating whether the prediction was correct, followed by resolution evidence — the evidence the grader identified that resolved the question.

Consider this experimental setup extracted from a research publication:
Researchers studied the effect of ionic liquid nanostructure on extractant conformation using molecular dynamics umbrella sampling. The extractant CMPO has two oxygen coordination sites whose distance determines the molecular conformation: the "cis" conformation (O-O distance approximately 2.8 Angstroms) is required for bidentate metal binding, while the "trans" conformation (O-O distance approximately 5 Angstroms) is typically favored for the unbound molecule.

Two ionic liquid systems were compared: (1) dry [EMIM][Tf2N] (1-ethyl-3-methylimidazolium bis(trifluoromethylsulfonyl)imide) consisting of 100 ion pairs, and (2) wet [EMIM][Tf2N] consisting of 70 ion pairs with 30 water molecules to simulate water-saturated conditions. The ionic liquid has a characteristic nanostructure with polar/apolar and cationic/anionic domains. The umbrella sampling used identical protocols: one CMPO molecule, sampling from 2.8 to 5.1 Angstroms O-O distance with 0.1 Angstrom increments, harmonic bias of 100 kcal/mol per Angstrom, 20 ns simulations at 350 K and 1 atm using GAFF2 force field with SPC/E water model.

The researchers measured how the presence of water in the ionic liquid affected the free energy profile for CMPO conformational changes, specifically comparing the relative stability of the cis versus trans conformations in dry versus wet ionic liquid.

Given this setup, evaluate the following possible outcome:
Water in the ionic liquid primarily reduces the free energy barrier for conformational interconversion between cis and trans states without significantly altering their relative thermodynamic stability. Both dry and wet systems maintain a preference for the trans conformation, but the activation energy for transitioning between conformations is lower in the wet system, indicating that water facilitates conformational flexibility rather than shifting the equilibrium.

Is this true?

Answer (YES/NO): NO